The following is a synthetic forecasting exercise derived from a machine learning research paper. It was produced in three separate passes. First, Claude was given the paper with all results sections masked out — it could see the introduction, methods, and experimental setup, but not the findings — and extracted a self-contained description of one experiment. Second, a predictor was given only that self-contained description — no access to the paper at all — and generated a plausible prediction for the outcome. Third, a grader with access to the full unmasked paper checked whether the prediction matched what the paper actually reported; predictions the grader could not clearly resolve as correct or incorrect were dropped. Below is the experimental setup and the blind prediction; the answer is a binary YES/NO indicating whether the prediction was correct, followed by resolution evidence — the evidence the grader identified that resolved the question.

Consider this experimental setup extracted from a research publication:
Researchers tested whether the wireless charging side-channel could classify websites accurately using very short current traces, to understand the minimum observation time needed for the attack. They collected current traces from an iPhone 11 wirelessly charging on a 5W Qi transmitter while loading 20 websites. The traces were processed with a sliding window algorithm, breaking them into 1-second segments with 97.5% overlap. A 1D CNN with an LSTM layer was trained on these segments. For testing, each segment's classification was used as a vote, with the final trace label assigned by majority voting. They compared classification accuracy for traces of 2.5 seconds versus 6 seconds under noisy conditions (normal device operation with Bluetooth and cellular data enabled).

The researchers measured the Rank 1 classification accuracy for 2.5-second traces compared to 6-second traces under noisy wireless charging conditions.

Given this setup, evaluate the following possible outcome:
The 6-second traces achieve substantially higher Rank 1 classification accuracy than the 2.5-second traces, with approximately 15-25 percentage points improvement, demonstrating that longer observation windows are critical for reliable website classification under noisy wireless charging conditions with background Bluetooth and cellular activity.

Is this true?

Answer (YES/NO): NO